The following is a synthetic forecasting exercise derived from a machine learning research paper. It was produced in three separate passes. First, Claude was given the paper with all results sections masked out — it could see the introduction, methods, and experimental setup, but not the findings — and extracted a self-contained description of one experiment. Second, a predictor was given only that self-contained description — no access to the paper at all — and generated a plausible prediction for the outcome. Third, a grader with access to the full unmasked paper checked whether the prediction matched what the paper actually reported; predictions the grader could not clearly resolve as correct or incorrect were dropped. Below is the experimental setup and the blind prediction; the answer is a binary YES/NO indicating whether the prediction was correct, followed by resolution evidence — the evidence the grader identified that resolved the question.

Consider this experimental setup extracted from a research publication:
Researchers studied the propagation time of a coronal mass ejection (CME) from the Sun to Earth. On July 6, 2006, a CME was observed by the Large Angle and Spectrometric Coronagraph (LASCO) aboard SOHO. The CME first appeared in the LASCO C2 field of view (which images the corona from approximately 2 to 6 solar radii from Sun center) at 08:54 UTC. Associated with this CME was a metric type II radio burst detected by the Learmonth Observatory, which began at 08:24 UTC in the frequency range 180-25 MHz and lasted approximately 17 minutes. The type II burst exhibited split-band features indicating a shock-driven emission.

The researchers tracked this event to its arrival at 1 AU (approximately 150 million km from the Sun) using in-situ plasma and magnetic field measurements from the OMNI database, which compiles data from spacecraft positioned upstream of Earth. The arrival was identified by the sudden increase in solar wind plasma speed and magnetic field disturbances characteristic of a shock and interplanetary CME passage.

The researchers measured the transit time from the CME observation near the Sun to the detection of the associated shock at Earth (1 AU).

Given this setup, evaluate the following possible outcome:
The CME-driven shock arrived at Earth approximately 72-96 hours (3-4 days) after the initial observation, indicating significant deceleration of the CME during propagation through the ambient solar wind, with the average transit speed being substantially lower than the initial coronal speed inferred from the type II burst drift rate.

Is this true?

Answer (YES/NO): YES